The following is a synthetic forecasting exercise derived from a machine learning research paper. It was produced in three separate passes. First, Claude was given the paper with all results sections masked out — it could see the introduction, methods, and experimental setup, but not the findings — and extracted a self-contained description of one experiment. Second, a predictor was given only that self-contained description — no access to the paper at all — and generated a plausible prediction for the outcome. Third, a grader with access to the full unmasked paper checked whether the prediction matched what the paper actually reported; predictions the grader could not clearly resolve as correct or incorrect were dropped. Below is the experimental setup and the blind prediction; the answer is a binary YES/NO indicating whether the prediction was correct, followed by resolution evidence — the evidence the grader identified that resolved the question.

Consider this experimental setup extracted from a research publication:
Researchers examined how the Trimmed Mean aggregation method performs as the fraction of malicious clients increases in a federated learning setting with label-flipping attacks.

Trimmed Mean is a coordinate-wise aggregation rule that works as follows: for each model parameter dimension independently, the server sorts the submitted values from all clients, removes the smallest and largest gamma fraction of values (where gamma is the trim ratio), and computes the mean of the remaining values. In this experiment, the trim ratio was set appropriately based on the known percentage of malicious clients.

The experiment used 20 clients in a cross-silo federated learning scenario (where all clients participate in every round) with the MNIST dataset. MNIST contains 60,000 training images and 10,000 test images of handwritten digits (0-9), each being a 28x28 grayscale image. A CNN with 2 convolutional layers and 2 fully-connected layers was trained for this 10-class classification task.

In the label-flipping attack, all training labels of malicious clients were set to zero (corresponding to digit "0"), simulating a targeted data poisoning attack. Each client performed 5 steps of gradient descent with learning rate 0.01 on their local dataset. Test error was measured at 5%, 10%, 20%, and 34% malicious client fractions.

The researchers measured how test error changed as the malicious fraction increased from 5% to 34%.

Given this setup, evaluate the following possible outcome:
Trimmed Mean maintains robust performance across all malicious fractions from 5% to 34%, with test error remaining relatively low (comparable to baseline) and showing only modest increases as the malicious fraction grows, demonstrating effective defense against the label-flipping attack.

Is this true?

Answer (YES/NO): NO